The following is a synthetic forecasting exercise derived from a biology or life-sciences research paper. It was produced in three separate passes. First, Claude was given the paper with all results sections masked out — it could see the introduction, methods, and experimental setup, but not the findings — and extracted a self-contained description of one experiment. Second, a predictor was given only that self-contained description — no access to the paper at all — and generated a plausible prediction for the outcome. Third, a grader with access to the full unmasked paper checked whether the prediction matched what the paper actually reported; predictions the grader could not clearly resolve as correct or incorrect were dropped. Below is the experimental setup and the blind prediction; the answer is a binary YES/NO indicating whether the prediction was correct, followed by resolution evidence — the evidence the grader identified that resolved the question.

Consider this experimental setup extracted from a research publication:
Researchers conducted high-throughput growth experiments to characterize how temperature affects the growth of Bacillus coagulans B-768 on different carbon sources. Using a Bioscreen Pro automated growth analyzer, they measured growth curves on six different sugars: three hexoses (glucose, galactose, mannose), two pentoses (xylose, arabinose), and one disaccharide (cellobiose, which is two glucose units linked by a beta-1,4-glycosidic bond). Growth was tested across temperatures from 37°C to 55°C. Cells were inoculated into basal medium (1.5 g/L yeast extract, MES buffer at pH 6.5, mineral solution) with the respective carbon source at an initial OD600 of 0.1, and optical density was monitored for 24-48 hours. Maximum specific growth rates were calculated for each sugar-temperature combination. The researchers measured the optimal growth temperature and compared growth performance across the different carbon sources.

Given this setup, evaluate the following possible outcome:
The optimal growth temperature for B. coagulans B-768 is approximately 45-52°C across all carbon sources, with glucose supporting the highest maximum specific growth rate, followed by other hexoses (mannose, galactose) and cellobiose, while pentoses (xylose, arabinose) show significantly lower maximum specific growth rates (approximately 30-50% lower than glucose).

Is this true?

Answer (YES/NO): NO